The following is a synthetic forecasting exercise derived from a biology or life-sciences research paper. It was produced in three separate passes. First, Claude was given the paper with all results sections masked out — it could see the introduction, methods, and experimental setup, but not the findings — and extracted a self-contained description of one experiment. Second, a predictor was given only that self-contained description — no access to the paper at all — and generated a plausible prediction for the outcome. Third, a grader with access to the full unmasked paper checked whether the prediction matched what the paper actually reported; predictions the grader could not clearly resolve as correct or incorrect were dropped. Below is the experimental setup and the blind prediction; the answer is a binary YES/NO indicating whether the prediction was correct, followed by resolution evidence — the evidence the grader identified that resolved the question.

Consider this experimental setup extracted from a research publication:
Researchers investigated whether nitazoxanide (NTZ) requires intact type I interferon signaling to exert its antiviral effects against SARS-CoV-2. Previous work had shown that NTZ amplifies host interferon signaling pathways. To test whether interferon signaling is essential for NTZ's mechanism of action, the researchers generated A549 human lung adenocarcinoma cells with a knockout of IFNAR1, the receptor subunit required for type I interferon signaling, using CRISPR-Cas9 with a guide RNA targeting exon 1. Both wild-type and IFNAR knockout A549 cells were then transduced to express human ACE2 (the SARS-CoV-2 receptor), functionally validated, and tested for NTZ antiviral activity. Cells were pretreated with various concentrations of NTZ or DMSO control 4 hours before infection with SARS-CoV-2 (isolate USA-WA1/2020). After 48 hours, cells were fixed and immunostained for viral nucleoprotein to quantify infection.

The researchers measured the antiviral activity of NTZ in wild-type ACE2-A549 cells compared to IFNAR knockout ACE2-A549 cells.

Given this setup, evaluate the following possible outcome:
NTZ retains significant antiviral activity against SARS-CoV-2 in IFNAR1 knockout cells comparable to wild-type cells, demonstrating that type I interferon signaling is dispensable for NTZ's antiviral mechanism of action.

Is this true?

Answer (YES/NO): NO